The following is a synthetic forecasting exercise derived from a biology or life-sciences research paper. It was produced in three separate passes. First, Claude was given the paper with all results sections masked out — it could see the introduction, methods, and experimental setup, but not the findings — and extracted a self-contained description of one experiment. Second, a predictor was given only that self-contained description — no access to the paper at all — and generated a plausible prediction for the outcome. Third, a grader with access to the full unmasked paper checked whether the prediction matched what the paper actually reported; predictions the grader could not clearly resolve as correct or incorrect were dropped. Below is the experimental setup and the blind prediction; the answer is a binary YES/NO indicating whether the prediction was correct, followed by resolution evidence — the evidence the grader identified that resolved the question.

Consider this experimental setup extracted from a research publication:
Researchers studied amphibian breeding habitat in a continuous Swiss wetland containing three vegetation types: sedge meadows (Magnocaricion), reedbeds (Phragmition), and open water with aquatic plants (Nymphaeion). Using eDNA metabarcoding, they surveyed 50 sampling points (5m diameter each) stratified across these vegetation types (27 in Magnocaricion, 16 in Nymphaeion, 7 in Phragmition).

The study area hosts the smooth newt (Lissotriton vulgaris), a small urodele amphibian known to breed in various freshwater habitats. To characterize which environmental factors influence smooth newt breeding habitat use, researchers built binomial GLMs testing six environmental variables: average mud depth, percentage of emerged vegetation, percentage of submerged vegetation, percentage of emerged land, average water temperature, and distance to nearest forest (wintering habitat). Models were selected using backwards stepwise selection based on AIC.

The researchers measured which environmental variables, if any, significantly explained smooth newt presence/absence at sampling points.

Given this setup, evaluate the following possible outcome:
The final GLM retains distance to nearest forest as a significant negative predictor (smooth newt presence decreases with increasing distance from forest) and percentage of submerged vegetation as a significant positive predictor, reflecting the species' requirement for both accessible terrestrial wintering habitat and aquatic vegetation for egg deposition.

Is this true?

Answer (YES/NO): NO